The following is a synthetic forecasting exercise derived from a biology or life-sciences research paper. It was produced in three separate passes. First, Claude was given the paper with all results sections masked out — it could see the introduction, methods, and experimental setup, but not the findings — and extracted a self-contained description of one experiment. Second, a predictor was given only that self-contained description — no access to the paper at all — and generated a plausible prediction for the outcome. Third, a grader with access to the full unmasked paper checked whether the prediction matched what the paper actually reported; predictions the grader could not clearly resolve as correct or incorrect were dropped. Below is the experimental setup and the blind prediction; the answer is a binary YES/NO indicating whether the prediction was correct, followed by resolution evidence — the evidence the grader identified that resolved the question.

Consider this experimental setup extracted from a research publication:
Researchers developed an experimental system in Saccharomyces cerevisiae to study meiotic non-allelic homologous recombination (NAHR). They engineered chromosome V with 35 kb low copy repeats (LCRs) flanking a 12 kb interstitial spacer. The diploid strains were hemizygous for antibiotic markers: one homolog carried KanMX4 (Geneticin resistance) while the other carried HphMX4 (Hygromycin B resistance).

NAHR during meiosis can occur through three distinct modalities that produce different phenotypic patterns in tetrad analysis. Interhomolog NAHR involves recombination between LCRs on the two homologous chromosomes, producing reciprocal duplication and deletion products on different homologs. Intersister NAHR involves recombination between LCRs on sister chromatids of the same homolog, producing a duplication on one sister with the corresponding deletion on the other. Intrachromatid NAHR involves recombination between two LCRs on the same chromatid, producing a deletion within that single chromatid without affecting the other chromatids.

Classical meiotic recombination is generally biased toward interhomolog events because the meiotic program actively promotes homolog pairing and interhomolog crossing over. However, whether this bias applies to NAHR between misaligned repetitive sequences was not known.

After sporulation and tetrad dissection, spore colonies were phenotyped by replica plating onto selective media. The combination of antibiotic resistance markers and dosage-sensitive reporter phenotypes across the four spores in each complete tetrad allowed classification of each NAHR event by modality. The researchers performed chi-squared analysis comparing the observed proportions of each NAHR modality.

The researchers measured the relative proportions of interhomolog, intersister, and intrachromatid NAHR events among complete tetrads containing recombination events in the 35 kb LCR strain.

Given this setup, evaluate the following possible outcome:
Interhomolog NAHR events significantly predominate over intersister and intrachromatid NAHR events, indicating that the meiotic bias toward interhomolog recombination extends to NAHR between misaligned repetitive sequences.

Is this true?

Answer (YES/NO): YES